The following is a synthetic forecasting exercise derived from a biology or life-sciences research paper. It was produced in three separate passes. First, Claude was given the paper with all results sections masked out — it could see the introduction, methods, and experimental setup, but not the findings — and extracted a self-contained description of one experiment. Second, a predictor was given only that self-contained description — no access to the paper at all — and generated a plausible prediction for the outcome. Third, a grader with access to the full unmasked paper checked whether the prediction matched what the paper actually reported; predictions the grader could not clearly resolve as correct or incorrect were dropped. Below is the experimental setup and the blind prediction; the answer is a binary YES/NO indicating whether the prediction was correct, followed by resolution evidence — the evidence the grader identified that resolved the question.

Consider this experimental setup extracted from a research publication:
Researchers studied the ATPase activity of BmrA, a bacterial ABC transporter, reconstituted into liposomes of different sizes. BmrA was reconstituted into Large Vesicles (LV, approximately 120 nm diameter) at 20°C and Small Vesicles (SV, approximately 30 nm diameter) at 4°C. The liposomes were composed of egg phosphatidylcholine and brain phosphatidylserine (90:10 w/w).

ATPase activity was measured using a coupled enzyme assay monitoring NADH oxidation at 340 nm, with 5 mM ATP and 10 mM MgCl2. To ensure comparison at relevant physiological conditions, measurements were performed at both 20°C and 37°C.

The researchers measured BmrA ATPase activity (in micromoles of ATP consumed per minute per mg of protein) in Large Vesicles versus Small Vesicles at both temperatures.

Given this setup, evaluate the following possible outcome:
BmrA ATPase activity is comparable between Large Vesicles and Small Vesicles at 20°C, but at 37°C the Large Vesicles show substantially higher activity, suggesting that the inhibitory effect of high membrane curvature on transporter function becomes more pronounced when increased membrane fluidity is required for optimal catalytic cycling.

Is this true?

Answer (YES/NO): NO